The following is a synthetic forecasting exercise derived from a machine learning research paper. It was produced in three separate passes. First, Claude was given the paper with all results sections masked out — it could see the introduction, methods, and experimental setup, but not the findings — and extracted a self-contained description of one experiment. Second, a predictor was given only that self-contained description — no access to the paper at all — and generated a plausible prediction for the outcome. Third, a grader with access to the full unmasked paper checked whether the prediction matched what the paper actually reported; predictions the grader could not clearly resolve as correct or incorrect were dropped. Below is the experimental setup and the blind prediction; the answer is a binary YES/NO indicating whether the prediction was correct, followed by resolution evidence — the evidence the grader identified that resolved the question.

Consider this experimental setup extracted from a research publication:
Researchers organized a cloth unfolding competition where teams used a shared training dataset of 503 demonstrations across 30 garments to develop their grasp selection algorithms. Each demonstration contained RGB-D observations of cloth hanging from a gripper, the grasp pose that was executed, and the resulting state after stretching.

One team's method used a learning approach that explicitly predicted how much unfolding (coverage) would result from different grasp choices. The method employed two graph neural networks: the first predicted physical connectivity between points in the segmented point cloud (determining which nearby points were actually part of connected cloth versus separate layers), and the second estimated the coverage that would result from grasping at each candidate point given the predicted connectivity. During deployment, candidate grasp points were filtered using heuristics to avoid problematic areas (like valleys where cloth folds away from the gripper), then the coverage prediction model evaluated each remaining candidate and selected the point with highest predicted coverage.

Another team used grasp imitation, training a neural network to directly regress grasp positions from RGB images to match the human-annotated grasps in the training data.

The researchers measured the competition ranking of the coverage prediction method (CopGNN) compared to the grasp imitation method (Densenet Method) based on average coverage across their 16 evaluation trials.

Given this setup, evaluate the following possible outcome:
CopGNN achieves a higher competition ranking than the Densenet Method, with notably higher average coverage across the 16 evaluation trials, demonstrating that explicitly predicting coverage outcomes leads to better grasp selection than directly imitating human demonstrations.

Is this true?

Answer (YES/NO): YES